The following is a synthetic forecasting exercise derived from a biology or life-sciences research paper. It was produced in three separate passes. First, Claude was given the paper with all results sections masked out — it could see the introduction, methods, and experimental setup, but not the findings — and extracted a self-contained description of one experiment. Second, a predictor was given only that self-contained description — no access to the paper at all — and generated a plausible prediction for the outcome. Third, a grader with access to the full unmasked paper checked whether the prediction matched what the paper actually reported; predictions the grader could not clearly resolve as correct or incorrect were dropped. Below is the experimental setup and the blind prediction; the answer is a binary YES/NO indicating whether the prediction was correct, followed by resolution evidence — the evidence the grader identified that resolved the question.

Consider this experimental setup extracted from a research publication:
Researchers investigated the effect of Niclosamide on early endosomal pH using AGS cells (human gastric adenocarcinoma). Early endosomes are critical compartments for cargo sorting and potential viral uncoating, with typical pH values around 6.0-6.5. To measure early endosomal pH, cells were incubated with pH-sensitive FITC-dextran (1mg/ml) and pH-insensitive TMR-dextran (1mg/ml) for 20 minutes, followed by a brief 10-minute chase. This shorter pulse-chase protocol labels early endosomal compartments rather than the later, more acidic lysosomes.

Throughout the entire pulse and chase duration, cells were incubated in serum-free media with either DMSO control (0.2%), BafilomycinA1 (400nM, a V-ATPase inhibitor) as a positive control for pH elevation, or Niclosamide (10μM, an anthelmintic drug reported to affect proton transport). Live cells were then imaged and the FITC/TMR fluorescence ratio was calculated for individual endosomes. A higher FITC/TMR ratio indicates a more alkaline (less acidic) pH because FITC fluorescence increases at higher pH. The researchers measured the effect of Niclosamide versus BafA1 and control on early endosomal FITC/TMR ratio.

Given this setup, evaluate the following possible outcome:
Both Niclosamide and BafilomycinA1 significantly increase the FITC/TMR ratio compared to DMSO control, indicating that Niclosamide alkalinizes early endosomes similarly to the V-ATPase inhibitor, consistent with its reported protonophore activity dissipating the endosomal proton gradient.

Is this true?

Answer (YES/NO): YES